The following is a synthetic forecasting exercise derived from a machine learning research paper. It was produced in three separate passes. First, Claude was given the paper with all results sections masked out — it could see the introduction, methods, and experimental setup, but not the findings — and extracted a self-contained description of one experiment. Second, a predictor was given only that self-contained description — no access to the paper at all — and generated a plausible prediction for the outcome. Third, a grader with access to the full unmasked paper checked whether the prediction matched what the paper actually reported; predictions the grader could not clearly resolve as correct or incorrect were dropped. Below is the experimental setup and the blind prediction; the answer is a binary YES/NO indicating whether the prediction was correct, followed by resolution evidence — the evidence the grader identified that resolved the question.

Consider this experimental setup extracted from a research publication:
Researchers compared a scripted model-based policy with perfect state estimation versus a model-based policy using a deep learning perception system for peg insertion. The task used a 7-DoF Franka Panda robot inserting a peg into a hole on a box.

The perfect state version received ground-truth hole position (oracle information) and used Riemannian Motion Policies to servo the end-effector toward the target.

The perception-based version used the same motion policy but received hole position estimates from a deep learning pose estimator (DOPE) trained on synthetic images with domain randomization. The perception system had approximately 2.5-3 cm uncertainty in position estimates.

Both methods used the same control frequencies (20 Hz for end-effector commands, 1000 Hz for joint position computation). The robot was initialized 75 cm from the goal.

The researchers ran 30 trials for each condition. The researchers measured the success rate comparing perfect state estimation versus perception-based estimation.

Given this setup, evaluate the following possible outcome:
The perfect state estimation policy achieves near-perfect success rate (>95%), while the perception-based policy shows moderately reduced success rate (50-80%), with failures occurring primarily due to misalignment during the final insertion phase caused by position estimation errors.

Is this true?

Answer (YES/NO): NO